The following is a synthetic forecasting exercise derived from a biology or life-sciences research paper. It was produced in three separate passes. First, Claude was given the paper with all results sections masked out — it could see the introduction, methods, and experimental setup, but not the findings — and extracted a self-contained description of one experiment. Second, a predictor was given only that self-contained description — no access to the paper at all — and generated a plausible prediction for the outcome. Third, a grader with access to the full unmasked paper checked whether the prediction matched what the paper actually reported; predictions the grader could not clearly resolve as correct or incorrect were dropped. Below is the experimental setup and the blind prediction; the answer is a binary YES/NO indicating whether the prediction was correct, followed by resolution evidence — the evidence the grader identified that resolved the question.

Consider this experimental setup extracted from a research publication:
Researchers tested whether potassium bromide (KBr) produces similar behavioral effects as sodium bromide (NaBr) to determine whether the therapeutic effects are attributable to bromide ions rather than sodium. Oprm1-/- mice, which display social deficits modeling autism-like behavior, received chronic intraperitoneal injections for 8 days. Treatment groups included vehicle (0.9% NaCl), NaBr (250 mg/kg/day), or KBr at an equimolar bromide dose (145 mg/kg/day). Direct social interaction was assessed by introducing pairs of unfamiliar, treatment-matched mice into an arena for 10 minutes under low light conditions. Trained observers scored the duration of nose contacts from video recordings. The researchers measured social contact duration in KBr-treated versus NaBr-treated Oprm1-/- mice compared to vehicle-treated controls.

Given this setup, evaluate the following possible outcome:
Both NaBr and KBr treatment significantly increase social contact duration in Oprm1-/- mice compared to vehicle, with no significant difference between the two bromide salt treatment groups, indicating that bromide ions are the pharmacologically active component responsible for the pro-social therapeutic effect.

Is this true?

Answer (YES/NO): YES